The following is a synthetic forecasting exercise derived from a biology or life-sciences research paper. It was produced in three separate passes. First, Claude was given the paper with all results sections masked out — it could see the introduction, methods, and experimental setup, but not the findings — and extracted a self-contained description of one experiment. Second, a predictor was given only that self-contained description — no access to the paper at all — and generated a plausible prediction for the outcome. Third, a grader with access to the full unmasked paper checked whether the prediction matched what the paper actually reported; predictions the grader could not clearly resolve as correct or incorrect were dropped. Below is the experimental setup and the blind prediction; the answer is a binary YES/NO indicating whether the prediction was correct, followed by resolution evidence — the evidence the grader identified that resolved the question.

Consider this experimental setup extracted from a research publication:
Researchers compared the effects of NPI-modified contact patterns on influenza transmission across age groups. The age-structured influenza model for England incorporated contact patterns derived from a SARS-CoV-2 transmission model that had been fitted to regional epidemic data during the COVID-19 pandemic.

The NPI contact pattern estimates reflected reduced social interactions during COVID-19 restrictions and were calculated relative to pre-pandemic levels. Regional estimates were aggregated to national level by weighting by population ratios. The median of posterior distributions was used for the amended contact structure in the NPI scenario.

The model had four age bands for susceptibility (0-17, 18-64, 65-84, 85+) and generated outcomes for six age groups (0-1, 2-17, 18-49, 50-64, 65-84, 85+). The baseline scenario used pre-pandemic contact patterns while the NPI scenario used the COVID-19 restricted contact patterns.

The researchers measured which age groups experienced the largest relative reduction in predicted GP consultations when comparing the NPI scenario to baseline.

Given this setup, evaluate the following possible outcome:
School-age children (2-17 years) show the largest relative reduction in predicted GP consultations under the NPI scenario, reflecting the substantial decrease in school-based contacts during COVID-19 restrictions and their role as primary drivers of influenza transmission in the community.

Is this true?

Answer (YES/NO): NO